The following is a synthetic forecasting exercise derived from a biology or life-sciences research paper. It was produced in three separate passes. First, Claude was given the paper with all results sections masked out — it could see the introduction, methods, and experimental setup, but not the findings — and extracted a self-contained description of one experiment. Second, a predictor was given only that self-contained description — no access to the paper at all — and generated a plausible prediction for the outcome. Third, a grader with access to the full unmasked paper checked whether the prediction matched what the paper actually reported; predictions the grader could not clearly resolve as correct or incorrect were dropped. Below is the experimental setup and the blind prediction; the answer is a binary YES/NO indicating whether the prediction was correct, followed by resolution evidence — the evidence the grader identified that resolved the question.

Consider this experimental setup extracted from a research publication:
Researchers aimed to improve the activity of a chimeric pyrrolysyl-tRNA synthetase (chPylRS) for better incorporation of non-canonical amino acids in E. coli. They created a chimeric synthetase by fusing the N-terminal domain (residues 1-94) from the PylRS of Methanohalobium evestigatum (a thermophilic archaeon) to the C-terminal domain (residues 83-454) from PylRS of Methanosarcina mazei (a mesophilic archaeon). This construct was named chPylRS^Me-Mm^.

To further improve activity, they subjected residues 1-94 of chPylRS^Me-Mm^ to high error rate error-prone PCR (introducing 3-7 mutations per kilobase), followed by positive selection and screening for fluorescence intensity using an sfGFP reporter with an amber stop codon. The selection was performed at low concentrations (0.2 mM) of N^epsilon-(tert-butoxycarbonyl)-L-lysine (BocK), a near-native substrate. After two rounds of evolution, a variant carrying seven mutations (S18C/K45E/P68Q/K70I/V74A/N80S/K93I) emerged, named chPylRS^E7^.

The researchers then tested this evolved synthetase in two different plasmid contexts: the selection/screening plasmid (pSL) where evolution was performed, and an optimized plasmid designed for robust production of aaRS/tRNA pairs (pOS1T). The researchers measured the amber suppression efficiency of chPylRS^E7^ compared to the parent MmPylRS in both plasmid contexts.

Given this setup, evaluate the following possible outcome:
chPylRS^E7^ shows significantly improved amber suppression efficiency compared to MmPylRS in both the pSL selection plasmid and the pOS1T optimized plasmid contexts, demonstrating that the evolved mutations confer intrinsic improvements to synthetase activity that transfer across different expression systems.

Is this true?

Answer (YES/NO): NO